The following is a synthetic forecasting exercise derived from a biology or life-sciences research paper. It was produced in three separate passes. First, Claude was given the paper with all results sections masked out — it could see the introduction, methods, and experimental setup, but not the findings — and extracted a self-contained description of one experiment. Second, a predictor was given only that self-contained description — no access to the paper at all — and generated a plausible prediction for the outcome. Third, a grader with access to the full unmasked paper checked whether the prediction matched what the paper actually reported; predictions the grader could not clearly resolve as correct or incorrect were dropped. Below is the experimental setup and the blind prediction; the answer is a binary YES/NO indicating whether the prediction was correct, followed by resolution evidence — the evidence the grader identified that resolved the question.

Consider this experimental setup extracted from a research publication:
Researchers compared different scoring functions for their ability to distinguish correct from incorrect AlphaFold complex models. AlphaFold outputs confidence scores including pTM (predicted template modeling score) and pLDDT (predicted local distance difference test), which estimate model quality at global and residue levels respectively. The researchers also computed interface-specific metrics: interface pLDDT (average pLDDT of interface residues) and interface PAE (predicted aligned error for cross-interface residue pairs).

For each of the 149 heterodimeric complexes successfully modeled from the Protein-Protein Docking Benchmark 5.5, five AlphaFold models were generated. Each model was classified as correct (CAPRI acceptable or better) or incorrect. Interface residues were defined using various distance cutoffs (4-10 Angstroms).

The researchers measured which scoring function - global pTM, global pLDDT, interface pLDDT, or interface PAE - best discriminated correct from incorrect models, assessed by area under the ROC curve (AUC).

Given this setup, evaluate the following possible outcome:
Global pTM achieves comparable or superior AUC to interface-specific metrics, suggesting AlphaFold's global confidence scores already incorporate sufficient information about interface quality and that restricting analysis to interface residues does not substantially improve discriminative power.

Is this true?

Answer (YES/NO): NO